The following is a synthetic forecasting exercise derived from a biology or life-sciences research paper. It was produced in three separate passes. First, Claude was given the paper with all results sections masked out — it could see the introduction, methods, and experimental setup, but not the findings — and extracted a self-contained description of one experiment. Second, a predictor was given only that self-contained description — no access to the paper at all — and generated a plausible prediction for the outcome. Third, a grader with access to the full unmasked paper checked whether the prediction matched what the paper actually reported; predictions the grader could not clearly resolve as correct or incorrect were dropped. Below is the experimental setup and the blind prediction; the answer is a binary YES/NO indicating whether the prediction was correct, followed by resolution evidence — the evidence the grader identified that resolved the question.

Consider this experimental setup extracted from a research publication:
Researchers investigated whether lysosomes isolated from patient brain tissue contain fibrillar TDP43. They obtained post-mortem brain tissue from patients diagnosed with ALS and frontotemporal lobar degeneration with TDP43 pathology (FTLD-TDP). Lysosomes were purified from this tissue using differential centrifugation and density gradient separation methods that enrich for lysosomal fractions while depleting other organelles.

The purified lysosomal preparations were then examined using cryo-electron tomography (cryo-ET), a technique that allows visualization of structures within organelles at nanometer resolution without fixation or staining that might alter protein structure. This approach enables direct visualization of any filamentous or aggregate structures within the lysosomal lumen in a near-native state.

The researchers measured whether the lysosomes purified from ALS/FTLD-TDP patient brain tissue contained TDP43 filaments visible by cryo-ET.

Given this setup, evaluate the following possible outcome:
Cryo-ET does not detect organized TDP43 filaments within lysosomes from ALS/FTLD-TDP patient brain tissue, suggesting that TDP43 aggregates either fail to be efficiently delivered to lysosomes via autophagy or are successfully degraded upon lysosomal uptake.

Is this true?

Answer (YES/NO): NO